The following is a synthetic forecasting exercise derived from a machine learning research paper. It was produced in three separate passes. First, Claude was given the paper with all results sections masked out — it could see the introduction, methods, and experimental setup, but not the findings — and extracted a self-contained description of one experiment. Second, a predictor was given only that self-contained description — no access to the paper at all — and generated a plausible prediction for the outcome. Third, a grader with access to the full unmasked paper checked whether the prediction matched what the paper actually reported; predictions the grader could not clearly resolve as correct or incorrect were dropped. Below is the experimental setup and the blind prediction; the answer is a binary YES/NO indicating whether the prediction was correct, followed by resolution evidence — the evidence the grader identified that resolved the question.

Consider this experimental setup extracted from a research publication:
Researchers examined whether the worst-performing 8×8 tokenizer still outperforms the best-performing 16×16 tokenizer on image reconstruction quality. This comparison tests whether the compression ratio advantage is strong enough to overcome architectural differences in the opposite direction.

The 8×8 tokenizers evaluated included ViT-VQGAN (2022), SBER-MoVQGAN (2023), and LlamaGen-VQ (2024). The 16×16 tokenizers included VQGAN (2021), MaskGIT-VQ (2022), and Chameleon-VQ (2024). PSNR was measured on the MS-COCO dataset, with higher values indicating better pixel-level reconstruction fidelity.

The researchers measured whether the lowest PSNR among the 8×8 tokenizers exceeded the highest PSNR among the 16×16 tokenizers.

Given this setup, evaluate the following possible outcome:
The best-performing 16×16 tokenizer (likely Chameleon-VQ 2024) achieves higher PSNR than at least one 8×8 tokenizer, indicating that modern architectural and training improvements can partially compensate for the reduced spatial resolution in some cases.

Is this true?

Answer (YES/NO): NO